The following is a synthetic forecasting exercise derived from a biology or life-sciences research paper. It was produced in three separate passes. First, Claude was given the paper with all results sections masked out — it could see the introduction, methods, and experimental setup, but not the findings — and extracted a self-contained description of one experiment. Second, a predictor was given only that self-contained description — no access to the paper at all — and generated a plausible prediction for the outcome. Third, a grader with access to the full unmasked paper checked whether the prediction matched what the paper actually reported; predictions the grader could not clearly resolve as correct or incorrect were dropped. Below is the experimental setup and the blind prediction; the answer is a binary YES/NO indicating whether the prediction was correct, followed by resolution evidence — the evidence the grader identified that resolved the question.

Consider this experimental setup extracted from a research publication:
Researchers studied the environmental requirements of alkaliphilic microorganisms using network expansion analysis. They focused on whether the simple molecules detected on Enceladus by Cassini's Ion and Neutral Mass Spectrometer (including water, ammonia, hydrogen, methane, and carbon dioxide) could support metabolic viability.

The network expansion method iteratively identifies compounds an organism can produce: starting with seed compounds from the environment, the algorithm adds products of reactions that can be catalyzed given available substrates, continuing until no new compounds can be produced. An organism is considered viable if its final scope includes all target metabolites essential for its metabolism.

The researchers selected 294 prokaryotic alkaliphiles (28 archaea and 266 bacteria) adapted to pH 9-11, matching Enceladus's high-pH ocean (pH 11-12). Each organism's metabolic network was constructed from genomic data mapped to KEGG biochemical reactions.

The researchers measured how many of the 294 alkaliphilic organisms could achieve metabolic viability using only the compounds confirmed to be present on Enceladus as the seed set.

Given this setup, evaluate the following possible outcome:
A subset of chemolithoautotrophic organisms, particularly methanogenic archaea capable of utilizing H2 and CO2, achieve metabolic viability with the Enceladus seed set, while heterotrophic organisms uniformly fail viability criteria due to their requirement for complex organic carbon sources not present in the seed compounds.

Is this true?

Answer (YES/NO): NO